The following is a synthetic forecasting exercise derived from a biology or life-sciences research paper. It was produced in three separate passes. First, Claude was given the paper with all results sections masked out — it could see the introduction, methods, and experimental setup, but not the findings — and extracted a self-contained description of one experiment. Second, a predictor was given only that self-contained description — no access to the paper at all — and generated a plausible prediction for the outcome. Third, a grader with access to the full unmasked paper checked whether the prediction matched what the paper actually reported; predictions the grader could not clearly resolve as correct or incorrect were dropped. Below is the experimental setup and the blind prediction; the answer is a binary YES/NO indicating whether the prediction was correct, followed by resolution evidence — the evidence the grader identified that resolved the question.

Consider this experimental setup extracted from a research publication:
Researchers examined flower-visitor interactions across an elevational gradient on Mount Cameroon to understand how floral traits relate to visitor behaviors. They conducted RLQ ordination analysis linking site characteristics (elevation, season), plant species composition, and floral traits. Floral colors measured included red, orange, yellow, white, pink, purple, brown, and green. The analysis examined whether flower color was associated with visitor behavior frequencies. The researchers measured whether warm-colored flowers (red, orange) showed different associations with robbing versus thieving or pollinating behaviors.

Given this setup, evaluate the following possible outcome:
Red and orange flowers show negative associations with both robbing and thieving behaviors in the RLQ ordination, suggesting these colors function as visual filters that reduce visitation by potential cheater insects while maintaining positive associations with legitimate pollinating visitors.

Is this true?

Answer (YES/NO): NO